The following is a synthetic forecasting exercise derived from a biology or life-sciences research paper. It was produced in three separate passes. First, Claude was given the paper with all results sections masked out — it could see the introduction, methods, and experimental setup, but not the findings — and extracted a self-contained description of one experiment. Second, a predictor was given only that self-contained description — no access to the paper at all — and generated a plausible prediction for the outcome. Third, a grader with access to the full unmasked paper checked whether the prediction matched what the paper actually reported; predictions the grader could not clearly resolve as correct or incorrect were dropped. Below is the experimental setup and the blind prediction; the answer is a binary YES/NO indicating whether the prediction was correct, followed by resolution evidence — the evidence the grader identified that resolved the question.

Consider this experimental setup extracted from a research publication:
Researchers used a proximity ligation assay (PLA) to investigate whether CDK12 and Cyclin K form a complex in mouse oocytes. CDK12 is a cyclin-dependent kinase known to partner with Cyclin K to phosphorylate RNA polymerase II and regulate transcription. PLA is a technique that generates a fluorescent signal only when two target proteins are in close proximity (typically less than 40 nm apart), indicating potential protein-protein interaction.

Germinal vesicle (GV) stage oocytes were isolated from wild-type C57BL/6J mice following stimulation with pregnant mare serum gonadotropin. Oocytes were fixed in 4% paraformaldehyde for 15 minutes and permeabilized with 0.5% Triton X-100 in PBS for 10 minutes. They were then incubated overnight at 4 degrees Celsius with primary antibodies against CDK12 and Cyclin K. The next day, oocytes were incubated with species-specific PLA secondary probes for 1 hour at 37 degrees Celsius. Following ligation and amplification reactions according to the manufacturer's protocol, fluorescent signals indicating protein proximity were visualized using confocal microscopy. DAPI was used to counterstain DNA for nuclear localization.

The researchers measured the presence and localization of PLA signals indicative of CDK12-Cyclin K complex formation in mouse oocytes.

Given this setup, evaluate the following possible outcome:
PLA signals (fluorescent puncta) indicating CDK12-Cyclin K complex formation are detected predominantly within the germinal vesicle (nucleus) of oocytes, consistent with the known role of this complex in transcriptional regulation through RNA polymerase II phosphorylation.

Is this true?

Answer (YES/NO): YES